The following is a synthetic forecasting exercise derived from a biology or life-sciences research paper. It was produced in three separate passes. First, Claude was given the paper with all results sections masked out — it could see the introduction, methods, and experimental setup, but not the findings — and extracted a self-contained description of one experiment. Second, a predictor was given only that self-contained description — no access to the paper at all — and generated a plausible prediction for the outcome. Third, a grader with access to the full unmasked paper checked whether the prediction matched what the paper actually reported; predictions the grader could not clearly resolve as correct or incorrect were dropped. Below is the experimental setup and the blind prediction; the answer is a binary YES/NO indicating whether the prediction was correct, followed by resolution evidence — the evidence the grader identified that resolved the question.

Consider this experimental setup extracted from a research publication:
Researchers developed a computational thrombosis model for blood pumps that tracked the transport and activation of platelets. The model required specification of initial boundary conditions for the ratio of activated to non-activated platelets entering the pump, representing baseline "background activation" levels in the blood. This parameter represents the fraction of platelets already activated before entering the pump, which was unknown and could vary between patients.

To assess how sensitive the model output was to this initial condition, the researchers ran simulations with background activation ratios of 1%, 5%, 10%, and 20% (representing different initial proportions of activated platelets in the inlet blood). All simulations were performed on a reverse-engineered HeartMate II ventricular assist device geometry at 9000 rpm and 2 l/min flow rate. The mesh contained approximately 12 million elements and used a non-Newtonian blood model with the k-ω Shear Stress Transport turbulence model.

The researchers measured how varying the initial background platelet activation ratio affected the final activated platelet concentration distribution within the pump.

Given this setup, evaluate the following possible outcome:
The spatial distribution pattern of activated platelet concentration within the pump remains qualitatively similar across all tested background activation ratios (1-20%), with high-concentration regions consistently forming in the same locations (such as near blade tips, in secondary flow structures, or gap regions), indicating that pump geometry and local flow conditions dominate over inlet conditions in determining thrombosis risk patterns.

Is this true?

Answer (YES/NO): YES